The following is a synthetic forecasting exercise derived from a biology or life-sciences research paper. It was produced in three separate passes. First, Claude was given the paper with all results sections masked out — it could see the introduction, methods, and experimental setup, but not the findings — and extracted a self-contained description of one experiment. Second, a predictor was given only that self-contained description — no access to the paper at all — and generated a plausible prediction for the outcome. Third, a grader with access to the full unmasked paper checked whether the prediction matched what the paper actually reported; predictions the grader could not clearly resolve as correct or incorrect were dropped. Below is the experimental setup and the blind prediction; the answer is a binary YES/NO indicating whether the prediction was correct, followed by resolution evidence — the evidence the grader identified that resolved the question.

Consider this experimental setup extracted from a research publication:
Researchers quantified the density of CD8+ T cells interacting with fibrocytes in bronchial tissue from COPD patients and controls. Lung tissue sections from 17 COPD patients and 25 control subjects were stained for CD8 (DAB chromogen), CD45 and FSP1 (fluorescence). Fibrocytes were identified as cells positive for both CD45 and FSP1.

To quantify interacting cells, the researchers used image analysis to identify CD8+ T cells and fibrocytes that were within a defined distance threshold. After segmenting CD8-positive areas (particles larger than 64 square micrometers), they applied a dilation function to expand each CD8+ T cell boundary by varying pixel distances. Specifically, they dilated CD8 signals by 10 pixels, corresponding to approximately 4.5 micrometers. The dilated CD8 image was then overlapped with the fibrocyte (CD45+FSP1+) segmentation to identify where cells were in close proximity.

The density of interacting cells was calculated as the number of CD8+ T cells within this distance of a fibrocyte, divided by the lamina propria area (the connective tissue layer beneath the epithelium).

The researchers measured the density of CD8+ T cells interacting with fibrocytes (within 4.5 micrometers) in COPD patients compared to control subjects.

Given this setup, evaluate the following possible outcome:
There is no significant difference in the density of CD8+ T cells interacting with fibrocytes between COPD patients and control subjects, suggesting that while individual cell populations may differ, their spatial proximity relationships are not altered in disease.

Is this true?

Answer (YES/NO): NO